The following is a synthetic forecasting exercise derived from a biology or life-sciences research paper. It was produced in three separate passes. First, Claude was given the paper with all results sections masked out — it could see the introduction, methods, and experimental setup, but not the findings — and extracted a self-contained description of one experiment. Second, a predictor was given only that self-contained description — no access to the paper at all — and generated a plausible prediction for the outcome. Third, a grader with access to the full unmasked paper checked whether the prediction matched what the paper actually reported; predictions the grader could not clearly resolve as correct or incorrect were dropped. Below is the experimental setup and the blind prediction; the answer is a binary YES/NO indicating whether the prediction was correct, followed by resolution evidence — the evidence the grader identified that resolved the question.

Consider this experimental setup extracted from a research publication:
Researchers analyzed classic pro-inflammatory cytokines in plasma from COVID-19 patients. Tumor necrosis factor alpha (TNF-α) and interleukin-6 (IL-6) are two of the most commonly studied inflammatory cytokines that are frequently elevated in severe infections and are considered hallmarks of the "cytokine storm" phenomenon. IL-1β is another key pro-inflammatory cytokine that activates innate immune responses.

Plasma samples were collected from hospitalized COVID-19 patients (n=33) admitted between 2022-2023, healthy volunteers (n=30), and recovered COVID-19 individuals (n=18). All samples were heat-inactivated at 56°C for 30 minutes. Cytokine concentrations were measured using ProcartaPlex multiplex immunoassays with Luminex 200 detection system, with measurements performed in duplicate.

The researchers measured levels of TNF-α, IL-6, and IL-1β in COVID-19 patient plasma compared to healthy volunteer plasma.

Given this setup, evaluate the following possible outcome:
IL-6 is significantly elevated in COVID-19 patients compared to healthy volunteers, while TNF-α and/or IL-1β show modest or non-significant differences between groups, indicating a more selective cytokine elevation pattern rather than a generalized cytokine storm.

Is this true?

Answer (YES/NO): NO